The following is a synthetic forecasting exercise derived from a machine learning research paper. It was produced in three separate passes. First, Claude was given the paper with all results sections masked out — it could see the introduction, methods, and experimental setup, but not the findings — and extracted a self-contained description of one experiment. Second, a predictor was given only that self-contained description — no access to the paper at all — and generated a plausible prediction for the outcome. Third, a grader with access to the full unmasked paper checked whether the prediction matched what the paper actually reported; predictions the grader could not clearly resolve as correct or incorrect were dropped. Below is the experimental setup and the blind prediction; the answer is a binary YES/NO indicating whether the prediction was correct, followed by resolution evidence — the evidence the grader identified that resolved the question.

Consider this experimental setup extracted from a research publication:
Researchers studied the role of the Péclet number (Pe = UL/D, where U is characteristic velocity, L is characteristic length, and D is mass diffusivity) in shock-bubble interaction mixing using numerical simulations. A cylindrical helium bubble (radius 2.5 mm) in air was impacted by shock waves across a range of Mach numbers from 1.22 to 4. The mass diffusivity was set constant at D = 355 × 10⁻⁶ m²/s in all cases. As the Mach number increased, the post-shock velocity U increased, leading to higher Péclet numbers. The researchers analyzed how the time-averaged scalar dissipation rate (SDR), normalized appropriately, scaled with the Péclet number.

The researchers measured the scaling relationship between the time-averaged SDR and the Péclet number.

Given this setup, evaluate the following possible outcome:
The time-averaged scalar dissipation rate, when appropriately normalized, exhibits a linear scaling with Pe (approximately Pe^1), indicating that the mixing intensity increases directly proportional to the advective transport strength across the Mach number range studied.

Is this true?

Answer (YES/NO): NO